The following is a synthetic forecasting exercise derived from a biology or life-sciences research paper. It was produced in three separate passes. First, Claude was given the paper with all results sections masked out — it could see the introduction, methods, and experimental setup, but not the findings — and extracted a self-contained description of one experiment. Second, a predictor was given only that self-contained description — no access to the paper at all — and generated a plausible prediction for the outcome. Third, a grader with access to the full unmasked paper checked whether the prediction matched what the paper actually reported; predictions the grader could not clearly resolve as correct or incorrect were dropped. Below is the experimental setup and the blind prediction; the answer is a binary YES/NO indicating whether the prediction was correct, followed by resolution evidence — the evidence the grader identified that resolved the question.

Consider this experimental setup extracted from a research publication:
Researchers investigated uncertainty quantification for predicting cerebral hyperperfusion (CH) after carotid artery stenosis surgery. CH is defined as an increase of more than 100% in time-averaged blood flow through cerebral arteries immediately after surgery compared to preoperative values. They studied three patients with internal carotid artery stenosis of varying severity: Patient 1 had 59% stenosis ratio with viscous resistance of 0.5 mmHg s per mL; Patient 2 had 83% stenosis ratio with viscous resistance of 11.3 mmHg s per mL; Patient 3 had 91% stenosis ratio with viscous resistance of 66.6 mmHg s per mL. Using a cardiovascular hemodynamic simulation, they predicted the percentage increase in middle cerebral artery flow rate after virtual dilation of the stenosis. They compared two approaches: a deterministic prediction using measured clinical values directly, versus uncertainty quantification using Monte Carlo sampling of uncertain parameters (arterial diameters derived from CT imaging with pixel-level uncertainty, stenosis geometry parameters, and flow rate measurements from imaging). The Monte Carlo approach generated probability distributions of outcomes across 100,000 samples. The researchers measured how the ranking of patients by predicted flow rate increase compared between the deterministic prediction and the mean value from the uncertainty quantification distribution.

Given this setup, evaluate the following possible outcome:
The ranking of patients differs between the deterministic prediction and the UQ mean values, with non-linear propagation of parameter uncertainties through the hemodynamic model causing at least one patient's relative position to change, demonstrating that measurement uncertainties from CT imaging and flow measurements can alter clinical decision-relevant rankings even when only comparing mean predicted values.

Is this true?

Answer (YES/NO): YES